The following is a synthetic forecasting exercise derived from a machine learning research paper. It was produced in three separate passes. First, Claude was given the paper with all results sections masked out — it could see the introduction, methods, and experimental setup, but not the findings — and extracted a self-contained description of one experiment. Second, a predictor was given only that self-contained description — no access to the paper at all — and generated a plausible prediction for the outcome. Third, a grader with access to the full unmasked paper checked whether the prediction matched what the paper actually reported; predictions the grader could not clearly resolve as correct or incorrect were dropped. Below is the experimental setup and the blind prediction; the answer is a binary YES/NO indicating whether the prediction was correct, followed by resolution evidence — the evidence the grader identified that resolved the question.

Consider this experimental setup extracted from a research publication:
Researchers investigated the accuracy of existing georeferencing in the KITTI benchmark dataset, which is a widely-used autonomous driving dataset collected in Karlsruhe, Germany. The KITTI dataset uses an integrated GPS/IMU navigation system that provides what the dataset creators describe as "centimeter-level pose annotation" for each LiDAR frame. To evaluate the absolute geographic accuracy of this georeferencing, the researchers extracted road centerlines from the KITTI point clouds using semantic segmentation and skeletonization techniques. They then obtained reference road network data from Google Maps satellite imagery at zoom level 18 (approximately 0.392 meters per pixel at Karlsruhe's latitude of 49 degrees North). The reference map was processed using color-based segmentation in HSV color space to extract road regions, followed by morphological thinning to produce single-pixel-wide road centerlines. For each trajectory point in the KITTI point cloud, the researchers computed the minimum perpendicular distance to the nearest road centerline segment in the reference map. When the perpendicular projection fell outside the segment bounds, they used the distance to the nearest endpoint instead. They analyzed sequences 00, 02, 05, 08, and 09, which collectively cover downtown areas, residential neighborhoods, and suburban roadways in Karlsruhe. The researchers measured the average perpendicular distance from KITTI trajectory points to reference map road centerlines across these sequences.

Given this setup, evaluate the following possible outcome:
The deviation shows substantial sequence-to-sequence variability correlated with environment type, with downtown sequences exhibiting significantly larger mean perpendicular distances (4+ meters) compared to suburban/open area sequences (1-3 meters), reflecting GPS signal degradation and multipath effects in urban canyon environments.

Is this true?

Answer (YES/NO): NO